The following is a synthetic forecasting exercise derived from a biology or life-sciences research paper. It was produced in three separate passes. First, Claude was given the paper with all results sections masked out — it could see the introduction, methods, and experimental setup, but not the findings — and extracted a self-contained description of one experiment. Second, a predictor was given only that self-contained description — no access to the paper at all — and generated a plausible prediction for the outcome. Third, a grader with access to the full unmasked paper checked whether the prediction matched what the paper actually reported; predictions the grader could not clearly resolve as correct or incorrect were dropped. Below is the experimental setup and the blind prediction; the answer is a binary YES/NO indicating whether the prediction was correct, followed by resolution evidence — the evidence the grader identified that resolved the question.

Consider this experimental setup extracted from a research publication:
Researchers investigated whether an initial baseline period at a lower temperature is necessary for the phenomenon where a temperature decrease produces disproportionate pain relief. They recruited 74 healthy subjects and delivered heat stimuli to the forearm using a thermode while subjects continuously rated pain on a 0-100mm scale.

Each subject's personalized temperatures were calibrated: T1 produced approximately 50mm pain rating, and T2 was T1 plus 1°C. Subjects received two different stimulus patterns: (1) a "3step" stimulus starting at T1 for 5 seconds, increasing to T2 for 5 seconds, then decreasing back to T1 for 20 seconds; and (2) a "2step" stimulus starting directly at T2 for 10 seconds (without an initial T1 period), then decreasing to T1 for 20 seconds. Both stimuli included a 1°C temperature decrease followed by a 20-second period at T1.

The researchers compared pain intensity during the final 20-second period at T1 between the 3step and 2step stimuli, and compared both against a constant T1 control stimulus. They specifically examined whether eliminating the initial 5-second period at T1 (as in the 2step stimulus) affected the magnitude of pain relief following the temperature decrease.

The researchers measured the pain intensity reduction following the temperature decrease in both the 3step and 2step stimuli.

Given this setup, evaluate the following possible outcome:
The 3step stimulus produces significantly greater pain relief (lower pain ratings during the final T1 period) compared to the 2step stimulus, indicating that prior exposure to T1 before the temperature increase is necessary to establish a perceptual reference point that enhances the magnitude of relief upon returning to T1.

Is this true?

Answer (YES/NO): NO